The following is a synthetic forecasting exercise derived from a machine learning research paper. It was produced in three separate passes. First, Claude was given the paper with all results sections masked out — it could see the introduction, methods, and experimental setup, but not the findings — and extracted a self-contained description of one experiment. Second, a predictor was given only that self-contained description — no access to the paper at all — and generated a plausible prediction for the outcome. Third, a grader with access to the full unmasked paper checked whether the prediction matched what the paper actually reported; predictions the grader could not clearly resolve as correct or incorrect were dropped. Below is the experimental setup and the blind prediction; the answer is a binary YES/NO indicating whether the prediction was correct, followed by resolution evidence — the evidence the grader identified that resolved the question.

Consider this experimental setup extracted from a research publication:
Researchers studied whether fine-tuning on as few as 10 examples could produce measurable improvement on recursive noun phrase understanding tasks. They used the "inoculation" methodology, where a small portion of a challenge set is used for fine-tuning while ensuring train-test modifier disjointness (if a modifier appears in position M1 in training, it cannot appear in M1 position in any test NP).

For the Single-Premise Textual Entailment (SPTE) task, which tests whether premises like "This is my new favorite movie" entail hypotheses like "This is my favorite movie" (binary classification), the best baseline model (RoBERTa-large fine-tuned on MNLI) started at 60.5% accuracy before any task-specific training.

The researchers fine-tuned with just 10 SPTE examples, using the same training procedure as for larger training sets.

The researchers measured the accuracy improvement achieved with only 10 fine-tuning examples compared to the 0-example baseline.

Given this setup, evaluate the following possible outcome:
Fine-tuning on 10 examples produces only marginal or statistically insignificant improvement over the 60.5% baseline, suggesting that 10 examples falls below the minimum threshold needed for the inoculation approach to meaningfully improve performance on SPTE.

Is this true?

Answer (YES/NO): NO